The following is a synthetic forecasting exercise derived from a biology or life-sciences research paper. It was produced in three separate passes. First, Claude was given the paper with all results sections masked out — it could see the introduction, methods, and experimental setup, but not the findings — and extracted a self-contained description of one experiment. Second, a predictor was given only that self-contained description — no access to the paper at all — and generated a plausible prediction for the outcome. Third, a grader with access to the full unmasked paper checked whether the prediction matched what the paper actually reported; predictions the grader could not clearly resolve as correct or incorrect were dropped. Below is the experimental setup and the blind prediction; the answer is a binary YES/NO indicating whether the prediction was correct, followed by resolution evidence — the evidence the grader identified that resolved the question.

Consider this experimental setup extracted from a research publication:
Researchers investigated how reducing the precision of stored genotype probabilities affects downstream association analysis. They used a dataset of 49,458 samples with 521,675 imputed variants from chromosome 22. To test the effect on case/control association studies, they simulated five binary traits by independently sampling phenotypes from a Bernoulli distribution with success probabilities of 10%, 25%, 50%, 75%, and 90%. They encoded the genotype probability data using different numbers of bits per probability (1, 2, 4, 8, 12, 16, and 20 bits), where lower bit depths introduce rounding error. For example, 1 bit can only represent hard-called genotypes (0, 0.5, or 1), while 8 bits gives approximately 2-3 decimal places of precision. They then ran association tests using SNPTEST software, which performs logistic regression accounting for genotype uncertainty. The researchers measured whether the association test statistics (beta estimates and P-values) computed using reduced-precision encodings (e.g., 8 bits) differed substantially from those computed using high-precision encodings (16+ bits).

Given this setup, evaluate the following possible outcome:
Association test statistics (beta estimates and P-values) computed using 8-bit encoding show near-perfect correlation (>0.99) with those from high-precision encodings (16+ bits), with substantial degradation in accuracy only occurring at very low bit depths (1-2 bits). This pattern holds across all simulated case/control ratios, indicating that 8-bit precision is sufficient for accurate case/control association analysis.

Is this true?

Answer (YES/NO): NO